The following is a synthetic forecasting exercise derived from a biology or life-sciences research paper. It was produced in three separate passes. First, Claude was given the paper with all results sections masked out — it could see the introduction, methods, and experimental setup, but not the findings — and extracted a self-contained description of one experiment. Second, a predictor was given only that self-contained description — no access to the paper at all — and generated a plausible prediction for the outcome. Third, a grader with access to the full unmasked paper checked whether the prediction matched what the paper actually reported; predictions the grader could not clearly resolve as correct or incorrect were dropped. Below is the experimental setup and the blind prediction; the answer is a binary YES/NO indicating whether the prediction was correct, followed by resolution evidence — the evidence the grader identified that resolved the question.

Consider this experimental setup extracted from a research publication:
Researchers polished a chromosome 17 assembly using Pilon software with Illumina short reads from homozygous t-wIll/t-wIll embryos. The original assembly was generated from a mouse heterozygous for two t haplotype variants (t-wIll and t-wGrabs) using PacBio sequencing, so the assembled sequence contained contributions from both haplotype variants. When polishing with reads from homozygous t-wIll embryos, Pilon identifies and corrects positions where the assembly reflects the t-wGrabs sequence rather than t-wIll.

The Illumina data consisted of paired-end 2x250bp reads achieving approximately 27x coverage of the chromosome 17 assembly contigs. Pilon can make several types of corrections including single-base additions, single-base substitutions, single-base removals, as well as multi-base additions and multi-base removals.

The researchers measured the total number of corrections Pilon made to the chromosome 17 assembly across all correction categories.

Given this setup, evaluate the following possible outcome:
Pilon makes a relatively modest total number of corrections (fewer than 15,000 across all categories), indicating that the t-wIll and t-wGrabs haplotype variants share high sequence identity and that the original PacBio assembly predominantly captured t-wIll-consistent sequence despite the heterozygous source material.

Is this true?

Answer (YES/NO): NO